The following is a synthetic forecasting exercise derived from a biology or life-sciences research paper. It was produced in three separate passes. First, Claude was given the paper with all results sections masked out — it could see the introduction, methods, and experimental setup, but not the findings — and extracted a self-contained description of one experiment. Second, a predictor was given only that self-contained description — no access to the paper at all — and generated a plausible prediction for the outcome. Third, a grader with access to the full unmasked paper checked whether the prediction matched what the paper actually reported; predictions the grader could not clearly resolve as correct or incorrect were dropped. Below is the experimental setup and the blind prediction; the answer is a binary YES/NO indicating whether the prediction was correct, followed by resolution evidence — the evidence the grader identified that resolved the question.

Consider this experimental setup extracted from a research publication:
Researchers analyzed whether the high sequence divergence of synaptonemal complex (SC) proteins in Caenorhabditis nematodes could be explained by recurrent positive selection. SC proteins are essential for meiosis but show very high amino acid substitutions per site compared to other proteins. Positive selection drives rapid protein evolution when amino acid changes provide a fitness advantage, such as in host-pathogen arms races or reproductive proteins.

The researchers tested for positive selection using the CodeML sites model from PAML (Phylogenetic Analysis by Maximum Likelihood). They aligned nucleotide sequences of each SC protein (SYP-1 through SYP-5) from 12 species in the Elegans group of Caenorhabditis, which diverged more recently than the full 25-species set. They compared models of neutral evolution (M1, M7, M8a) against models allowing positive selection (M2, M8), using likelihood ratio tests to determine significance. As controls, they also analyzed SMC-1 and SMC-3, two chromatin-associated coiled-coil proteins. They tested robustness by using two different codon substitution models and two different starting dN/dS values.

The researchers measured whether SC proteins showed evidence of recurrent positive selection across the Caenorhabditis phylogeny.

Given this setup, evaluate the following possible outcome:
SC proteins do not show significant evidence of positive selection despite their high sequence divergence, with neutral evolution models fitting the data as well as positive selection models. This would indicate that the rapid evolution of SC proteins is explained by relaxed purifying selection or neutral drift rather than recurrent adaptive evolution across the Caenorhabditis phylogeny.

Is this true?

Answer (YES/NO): YES